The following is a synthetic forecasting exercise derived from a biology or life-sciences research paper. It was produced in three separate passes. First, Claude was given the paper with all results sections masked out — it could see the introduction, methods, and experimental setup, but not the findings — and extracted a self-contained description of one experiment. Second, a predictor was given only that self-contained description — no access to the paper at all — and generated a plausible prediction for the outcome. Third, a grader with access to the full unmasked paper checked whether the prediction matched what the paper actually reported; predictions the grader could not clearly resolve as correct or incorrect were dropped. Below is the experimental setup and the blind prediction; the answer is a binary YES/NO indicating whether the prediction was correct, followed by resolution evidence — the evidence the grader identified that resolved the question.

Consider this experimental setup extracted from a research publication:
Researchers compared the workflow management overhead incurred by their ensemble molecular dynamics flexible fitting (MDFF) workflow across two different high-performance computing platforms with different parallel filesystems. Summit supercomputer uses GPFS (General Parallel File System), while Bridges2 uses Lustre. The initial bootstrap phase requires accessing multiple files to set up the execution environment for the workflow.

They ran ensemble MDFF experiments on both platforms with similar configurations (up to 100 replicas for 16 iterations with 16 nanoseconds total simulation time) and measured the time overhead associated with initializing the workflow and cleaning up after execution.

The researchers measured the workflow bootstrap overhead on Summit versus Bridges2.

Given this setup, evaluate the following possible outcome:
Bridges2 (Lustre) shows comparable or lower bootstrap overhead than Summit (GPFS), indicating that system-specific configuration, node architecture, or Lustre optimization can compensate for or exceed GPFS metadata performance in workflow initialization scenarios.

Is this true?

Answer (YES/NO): NO